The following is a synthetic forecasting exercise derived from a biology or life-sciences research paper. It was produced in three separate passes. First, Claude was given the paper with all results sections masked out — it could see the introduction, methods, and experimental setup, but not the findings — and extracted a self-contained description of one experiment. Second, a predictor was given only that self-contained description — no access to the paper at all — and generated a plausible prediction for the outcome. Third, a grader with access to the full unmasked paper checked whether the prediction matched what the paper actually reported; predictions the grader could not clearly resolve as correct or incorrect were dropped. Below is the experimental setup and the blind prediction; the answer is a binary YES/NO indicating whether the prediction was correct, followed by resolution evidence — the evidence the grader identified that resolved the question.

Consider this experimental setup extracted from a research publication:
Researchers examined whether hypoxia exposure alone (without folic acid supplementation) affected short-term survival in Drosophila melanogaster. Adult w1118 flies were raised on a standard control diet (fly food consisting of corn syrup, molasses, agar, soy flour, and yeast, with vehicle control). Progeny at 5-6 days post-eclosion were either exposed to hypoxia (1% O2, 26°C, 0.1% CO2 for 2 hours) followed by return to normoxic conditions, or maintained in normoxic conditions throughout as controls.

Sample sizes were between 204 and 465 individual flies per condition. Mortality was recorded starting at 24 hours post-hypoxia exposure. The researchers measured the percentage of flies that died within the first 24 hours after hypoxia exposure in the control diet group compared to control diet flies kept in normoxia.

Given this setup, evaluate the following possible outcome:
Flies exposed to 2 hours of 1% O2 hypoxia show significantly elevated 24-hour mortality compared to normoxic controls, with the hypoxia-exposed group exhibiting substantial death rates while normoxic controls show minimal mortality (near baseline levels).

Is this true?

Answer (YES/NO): YES